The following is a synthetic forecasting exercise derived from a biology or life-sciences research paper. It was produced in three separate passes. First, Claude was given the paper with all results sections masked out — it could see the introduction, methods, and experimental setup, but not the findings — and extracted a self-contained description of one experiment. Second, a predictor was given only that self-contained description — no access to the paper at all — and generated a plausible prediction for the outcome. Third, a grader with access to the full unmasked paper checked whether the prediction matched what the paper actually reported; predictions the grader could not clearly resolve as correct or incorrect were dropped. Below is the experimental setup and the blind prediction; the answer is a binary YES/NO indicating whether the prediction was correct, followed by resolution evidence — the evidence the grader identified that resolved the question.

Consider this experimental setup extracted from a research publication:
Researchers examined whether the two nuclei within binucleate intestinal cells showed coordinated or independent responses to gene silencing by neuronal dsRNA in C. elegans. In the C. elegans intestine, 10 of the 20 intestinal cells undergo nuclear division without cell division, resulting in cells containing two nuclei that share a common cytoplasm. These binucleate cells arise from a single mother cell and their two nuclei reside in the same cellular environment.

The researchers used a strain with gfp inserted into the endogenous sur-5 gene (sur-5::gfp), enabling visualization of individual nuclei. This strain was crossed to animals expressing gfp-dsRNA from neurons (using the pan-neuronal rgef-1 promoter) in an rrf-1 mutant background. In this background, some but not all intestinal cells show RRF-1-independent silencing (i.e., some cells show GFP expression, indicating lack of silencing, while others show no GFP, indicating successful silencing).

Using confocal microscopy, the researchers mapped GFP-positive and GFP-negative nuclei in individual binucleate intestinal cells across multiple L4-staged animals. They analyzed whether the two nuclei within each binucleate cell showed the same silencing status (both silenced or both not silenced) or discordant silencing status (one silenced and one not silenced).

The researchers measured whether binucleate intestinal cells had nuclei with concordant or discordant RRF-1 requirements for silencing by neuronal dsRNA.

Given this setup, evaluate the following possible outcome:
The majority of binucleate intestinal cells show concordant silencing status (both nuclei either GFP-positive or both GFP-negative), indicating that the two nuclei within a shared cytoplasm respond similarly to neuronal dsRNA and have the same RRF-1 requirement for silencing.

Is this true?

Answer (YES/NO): YES